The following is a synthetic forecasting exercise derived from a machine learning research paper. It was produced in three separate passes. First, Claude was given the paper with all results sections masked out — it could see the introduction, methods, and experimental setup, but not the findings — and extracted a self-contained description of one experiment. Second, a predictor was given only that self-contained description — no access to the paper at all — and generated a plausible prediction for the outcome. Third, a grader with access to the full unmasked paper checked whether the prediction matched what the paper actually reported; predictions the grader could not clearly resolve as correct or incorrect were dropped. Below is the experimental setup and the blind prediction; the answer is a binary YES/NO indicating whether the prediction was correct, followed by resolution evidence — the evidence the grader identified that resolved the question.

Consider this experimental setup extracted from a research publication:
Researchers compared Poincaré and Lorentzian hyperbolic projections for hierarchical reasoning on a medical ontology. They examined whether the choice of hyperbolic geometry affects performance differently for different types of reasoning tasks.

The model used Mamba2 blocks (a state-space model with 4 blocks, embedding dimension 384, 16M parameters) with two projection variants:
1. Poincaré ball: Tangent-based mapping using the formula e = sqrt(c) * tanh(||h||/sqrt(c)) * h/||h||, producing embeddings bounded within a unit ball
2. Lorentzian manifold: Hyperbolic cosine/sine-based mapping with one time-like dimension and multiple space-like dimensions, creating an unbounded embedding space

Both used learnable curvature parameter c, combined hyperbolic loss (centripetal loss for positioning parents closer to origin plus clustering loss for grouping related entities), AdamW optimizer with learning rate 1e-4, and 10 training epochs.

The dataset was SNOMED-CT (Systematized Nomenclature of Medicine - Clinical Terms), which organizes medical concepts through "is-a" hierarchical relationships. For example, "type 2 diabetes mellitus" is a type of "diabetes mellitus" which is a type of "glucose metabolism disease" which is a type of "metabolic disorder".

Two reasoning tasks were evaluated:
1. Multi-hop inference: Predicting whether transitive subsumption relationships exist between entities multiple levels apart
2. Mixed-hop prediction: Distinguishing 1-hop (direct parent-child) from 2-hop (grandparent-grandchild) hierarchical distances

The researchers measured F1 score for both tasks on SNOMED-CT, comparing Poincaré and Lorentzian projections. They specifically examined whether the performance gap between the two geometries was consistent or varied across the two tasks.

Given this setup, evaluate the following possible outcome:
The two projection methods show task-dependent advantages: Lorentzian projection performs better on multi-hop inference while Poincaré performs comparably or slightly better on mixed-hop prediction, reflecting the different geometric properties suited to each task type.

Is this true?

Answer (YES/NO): NO